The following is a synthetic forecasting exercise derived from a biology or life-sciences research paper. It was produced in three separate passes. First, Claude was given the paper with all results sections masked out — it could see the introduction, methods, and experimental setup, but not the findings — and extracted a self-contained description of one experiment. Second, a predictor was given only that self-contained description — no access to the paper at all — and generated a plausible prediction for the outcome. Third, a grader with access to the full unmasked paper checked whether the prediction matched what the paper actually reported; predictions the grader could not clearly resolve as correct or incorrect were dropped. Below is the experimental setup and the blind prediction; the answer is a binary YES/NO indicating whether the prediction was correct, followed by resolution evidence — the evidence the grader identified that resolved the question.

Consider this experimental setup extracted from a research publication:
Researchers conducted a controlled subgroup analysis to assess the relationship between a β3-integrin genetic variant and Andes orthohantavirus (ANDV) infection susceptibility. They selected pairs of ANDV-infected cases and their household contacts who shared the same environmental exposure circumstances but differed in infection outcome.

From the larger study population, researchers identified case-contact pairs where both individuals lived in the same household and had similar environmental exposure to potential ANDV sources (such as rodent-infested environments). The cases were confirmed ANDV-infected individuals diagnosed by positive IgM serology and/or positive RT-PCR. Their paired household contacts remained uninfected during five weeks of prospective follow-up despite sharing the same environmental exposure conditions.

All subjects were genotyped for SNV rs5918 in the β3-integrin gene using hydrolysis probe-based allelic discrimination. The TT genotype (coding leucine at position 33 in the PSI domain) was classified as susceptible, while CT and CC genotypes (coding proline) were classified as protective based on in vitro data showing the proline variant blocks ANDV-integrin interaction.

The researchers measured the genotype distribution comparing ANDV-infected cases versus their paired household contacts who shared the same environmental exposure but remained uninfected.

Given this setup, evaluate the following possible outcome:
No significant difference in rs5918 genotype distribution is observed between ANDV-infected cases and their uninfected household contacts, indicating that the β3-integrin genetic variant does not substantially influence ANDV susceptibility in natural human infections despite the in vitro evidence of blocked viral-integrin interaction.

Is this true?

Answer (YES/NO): NO